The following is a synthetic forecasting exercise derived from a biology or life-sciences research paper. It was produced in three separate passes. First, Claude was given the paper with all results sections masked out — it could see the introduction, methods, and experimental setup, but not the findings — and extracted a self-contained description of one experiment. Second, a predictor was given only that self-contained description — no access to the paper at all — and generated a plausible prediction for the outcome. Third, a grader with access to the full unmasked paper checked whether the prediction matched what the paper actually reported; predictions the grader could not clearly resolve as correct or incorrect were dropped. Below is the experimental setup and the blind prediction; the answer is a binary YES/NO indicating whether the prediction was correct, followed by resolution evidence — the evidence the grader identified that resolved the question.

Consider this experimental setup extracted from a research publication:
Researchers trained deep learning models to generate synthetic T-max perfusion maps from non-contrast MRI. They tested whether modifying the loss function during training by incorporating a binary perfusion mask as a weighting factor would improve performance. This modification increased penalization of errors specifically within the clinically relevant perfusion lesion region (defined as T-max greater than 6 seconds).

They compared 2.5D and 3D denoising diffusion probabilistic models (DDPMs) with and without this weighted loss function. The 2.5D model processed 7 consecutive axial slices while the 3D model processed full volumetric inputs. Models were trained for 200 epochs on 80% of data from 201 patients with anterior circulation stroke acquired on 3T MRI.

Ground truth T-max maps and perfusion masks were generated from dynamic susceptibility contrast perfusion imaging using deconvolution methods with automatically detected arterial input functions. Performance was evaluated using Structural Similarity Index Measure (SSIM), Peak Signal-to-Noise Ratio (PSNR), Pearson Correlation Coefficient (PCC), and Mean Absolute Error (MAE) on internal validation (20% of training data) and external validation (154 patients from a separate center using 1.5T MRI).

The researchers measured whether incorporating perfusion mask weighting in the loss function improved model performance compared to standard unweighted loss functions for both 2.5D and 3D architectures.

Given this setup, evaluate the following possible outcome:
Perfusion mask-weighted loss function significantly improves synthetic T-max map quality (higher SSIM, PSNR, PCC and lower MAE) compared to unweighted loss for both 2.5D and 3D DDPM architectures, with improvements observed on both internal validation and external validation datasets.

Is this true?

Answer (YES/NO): NO